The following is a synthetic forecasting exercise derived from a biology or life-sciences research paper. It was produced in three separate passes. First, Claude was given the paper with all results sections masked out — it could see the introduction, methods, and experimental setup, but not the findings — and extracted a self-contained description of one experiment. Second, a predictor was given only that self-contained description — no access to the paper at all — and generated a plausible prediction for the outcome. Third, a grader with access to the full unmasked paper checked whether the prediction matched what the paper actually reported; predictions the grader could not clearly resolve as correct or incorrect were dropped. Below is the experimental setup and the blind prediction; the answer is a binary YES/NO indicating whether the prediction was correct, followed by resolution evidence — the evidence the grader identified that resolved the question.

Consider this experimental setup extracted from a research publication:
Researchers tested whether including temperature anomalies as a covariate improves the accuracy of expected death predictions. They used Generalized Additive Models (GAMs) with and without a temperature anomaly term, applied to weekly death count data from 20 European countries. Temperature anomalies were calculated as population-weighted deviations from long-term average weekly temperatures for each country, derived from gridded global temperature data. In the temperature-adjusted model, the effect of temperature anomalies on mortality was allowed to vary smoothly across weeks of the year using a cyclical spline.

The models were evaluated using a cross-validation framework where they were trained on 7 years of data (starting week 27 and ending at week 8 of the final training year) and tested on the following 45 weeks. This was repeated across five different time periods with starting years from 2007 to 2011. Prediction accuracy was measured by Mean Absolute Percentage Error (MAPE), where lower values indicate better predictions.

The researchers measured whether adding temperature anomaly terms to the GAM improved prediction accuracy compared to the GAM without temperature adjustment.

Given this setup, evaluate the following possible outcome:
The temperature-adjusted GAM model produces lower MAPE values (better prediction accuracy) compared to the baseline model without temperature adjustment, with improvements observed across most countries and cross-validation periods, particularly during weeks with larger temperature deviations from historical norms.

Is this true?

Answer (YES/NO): NO